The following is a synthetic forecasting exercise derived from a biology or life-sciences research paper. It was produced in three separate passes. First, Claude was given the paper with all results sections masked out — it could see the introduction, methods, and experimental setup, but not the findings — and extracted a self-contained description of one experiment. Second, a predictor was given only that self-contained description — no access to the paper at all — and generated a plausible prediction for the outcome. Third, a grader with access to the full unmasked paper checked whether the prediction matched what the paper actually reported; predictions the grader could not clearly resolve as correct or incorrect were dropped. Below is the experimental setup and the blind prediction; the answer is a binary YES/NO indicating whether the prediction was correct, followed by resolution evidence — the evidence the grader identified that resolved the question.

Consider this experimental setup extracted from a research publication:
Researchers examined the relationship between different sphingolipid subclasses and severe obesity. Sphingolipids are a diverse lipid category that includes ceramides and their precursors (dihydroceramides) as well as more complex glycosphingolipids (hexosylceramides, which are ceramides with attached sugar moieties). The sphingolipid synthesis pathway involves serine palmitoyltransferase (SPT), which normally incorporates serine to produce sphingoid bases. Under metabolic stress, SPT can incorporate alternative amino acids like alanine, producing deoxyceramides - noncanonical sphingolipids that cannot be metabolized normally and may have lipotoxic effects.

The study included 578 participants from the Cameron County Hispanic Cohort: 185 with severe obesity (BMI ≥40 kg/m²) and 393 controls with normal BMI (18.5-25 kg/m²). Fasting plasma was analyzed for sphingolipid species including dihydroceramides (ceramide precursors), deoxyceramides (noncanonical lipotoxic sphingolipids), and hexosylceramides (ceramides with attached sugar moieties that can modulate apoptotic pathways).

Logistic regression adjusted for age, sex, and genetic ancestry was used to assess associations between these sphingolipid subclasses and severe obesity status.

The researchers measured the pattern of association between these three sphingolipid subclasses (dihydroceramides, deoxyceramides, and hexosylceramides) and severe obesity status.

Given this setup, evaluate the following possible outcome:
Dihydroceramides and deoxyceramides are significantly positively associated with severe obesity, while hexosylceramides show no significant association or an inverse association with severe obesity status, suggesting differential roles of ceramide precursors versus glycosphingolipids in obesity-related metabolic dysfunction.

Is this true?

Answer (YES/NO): YES